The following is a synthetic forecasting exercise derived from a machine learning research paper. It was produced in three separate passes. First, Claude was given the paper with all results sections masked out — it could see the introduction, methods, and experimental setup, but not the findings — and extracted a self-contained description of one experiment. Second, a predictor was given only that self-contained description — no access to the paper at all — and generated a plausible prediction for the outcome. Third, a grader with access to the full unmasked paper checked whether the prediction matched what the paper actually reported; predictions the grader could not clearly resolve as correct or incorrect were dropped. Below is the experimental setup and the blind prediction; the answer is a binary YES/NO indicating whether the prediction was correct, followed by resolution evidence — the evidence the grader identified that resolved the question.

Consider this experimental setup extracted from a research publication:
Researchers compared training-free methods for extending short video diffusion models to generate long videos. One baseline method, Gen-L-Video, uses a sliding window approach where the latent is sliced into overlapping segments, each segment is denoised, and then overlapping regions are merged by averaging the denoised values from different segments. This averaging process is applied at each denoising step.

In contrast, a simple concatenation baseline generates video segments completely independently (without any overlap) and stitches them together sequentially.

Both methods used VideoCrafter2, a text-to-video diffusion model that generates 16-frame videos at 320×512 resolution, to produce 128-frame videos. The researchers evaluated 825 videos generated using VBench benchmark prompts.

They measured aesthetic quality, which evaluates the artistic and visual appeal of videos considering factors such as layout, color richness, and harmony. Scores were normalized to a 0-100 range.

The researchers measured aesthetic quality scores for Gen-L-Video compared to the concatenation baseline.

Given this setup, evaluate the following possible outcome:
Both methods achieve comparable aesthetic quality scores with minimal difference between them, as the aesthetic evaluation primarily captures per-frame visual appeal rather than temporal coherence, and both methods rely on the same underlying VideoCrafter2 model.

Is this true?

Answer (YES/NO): NO